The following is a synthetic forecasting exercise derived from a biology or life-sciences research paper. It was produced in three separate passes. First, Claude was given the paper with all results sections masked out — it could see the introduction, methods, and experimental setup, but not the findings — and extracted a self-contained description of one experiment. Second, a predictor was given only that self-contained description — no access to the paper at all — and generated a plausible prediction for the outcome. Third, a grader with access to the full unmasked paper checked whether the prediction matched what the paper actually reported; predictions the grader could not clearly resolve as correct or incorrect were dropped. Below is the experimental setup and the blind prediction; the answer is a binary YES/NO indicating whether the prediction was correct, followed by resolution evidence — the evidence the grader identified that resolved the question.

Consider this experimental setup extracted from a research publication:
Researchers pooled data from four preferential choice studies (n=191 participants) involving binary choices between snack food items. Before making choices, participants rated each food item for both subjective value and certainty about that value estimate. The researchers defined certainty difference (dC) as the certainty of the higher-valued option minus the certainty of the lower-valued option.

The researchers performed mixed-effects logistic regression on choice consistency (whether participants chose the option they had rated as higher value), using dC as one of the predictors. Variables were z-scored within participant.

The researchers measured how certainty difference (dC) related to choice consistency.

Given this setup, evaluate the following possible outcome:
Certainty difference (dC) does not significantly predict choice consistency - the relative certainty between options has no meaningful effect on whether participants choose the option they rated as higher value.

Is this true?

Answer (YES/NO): NO